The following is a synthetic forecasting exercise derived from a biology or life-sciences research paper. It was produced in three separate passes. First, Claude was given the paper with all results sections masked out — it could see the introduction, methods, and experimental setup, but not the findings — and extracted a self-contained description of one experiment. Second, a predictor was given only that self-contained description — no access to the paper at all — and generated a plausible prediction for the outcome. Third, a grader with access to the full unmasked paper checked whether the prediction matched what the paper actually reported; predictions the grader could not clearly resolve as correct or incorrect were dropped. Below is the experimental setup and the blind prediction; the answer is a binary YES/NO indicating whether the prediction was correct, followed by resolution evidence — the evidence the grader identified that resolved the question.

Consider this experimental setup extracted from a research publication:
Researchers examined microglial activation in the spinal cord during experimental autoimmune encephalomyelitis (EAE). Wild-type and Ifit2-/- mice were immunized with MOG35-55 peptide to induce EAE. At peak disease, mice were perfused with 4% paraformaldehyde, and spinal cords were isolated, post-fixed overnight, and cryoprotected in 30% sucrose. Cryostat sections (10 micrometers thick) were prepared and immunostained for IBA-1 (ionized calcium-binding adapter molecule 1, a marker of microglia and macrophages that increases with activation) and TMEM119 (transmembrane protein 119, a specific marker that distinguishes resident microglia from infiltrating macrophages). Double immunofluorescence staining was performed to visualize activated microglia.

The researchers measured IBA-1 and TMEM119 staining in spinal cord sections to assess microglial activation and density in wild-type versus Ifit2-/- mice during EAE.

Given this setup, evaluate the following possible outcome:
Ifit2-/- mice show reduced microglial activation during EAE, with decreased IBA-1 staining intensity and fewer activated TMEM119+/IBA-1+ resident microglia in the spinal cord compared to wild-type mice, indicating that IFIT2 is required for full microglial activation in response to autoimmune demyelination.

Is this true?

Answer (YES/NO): NO